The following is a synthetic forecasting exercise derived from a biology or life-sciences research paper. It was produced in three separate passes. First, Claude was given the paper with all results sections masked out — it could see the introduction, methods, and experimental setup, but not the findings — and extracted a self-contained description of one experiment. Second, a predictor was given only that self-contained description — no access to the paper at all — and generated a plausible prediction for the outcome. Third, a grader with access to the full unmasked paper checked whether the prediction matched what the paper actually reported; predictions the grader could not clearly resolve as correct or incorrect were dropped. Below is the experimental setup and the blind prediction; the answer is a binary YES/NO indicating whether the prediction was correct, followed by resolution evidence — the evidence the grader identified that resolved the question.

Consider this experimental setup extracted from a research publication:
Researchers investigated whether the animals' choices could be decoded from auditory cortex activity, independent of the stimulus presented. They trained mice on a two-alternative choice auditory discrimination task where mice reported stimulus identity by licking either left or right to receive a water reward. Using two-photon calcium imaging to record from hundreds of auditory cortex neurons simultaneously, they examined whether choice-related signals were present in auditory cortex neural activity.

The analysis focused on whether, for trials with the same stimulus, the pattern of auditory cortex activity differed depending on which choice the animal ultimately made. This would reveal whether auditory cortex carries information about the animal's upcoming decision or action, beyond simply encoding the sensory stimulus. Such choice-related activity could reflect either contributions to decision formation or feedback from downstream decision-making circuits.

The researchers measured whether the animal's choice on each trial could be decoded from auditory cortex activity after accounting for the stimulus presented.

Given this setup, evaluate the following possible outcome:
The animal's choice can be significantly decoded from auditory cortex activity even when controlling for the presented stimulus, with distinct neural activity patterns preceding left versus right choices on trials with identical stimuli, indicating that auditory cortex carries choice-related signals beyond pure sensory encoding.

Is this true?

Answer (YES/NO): YES